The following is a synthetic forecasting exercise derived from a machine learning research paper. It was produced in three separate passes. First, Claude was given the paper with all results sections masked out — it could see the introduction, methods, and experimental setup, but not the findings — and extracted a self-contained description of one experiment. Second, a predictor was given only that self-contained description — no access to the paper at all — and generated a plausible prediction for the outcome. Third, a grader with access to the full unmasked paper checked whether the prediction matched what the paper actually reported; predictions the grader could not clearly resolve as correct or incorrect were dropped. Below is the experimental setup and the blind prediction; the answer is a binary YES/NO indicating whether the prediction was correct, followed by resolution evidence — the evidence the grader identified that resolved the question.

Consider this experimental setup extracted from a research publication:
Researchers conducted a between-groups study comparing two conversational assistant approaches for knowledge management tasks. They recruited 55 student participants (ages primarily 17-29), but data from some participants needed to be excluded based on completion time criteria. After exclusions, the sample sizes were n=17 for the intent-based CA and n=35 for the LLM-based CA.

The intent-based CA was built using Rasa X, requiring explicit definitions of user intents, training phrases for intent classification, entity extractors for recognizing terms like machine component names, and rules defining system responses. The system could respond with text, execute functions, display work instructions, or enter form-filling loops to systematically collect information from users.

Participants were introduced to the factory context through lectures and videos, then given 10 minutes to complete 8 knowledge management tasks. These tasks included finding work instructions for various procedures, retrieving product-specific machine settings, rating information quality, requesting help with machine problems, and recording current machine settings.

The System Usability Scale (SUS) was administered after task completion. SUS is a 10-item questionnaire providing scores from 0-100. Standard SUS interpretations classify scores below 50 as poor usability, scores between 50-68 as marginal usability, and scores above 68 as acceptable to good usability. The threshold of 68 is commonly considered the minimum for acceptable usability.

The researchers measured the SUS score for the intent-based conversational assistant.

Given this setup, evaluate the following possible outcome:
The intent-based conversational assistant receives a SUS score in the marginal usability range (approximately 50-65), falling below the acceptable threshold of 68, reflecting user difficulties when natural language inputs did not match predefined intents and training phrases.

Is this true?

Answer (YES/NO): NO